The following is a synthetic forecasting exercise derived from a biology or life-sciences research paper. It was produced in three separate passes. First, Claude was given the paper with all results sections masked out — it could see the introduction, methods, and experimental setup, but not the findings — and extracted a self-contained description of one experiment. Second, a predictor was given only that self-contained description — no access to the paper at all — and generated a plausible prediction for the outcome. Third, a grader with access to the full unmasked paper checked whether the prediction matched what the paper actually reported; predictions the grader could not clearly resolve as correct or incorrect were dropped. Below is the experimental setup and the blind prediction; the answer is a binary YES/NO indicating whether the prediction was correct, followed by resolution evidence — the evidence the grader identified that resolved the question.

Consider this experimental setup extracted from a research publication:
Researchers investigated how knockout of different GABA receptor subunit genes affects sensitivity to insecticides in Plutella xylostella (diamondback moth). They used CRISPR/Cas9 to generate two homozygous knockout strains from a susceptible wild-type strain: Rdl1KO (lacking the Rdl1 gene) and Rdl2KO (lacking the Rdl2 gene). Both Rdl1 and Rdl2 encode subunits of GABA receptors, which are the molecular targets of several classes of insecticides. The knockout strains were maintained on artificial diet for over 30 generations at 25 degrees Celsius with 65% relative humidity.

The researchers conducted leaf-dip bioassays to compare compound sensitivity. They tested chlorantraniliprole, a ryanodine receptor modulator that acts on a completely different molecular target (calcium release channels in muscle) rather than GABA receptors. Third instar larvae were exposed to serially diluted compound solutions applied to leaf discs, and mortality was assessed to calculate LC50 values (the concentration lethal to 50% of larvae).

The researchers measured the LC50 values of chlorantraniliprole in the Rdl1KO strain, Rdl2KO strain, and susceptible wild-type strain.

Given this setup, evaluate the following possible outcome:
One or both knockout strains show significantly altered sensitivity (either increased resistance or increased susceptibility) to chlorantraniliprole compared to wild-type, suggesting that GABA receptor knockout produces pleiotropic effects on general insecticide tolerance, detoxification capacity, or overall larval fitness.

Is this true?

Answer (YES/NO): NO